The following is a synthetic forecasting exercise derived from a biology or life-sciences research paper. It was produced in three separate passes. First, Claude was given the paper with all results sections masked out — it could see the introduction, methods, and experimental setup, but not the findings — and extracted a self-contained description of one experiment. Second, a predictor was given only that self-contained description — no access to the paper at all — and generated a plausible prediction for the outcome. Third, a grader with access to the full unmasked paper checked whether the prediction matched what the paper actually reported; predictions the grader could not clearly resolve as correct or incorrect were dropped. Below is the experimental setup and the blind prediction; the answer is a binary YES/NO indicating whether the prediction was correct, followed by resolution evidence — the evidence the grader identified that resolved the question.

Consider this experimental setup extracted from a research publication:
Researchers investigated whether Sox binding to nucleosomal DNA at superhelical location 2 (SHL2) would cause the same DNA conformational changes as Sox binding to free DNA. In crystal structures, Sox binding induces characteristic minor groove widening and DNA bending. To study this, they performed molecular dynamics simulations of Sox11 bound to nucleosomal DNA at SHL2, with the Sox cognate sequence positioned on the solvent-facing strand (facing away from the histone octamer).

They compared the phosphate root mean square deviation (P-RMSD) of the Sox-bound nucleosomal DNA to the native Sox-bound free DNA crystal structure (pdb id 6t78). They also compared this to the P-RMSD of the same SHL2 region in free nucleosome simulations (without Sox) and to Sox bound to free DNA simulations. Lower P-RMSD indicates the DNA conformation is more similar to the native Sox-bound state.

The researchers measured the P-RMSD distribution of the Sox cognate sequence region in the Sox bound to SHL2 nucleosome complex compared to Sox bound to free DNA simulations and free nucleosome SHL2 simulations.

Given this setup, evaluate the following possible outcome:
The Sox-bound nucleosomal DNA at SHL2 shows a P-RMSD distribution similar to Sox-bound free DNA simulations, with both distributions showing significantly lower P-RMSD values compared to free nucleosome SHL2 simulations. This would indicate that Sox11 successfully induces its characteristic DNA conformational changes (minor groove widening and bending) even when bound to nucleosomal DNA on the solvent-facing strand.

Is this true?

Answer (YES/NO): YES